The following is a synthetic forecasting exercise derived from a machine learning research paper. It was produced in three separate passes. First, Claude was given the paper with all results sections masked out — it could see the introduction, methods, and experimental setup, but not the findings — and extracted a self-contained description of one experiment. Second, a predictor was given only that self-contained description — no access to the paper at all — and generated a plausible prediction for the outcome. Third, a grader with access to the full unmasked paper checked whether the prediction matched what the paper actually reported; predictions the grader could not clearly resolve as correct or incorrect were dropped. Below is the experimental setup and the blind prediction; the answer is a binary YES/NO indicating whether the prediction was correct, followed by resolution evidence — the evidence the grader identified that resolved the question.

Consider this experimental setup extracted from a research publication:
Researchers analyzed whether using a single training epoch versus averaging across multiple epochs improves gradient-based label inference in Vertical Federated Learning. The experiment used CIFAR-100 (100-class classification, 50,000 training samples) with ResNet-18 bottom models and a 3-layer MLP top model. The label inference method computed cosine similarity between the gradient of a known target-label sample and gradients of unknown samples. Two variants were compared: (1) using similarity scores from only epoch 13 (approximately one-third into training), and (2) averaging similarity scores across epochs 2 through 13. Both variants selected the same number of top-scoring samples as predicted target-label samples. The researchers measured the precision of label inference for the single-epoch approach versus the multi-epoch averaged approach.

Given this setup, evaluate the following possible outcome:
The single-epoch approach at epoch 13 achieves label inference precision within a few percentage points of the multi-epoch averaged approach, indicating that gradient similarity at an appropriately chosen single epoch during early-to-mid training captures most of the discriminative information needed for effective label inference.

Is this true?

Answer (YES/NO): NO